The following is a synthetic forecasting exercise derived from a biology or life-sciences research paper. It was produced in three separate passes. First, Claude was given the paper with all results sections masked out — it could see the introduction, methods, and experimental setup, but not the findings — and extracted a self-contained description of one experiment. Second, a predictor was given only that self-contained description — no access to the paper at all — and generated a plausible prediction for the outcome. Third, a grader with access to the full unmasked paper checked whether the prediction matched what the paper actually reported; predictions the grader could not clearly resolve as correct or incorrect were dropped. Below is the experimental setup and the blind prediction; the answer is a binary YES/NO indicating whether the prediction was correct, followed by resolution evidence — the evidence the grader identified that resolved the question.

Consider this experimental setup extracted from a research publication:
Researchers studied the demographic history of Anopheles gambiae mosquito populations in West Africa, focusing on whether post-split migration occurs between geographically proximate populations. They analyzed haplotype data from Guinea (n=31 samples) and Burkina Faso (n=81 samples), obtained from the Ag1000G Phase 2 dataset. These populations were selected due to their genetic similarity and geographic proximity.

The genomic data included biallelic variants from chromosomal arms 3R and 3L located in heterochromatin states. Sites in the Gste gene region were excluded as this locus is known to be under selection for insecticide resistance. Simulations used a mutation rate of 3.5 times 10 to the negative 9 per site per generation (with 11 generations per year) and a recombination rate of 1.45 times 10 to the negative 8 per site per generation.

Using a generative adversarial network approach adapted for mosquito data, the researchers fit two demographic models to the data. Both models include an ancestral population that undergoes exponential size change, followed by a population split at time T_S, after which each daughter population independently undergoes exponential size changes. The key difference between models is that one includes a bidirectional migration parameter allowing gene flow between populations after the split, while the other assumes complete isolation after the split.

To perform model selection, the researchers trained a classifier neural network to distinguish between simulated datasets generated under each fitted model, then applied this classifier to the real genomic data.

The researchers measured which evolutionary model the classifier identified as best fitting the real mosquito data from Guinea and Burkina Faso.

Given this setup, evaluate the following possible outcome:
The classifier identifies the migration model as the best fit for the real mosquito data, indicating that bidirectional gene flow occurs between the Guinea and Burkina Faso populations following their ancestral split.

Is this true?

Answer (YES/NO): YES